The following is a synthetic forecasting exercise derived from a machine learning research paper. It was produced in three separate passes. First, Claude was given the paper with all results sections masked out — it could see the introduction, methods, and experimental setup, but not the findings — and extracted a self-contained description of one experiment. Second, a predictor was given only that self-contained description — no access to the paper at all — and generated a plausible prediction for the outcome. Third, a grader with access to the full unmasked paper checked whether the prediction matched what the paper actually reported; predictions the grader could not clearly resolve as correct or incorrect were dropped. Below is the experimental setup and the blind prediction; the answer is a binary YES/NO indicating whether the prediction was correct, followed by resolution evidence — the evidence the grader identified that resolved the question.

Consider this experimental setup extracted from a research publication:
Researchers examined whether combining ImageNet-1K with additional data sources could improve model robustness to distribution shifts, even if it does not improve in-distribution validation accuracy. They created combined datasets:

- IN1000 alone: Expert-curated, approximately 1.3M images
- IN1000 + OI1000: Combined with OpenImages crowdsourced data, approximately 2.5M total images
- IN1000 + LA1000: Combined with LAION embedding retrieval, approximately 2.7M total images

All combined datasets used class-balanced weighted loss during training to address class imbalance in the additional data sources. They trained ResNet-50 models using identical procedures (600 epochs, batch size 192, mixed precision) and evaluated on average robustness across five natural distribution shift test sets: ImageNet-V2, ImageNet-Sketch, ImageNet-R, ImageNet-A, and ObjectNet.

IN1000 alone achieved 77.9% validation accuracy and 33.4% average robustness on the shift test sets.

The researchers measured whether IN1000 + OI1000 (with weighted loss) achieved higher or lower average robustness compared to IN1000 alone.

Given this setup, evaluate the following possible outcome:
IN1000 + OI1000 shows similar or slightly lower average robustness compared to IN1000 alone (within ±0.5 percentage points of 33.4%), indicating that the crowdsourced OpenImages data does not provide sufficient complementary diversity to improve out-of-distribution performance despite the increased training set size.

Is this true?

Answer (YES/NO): NO